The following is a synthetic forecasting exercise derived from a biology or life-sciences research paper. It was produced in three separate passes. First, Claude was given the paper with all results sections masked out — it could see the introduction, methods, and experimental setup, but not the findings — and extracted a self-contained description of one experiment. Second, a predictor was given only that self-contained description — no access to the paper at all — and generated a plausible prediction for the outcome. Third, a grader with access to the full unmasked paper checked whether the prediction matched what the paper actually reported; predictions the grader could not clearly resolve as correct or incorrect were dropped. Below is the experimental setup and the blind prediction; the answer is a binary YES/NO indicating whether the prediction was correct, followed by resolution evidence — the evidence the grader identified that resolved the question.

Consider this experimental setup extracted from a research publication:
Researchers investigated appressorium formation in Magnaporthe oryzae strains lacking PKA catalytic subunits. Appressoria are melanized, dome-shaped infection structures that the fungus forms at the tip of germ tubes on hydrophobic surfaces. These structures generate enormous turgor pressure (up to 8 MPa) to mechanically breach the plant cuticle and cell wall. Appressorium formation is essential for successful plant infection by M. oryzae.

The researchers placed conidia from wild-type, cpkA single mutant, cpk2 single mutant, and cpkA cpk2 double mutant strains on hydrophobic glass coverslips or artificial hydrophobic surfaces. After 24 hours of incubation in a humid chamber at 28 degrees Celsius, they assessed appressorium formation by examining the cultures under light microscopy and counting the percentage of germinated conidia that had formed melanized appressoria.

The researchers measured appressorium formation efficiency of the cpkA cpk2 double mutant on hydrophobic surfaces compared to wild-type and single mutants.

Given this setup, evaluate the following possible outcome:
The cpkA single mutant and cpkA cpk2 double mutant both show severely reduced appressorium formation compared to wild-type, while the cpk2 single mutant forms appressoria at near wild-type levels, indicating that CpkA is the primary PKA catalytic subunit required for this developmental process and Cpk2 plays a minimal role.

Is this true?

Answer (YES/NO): NO